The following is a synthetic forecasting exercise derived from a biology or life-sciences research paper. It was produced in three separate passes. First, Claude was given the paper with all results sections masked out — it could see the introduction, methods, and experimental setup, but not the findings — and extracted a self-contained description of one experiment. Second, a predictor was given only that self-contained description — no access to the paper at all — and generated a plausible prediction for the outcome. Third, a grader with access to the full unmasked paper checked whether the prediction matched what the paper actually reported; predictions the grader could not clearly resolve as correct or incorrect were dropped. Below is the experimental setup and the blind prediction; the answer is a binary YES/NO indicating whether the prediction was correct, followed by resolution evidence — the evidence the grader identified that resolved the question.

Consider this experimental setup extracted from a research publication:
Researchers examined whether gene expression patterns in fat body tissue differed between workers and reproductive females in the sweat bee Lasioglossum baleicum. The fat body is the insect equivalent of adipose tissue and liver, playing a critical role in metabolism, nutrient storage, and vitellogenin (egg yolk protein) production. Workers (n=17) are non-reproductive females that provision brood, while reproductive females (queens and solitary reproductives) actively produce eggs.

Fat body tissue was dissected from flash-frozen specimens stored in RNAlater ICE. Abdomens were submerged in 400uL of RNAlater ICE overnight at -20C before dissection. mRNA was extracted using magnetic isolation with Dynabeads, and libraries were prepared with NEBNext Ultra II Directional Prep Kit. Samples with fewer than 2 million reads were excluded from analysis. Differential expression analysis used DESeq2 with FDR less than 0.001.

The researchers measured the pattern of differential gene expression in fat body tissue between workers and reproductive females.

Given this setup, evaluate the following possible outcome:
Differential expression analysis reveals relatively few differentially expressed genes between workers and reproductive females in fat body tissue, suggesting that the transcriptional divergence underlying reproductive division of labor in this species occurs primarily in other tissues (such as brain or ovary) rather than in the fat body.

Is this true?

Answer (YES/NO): NO